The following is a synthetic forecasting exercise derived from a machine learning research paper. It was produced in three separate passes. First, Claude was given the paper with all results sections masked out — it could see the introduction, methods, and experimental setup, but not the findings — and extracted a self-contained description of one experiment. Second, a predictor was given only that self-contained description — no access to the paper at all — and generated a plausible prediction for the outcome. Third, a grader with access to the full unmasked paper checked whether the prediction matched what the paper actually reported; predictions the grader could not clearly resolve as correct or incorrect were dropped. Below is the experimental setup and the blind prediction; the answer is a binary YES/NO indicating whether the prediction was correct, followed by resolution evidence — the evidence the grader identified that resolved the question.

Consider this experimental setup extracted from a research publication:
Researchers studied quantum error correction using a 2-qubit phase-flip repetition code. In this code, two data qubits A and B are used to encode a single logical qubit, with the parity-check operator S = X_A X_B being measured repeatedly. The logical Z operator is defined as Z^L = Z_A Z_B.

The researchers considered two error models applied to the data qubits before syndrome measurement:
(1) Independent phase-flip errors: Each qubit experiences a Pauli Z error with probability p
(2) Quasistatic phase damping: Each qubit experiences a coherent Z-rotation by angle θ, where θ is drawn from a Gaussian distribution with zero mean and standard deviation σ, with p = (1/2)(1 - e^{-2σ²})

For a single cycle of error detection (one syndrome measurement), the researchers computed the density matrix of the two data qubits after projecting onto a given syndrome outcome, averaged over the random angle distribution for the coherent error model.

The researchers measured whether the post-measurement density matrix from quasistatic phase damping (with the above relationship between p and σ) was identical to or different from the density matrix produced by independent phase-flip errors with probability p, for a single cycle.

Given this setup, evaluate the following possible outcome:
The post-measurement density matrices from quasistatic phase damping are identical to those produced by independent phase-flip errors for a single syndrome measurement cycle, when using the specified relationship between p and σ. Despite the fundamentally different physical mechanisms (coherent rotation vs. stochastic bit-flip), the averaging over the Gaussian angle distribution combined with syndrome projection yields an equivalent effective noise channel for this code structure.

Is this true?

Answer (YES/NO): YES